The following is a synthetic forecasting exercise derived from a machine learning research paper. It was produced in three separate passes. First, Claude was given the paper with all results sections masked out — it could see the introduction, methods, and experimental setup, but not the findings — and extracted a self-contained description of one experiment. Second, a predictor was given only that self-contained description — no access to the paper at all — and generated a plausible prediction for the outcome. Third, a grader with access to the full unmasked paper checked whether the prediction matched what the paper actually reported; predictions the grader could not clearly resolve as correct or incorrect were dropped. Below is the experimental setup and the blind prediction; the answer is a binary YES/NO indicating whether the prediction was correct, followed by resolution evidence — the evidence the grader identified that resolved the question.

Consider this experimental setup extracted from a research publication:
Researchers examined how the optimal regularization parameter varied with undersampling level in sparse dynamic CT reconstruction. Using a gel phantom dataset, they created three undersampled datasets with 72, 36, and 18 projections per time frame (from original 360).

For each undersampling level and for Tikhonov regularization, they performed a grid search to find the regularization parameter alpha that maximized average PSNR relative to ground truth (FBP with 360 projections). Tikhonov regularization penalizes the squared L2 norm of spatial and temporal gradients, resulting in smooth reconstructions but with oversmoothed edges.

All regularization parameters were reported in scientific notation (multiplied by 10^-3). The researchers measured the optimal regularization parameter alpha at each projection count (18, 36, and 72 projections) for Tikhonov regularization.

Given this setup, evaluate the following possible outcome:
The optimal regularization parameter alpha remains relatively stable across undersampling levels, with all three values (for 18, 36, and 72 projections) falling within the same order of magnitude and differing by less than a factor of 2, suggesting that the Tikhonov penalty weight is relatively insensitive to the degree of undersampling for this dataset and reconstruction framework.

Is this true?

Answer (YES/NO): NO